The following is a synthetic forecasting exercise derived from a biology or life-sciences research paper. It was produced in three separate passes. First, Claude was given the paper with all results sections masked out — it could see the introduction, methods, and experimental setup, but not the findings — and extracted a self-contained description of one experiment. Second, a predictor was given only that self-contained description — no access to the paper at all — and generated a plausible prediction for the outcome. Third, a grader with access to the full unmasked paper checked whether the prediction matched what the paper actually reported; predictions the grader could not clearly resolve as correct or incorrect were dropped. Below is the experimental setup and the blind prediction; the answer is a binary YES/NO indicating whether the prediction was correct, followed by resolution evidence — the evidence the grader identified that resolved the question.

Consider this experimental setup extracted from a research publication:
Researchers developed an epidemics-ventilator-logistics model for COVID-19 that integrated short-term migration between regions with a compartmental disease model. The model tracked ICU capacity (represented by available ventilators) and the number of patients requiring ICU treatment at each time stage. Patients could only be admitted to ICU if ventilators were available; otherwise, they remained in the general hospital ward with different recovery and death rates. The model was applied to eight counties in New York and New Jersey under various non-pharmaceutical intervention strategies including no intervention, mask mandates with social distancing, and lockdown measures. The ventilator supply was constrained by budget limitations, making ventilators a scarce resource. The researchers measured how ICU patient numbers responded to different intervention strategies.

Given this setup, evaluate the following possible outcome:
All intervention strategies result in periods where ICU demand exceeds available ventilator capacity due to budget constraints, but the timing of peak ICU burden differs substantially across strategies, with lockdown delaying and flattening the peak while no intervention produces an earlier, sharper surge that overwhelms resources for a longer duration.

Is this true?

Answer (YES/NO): NO